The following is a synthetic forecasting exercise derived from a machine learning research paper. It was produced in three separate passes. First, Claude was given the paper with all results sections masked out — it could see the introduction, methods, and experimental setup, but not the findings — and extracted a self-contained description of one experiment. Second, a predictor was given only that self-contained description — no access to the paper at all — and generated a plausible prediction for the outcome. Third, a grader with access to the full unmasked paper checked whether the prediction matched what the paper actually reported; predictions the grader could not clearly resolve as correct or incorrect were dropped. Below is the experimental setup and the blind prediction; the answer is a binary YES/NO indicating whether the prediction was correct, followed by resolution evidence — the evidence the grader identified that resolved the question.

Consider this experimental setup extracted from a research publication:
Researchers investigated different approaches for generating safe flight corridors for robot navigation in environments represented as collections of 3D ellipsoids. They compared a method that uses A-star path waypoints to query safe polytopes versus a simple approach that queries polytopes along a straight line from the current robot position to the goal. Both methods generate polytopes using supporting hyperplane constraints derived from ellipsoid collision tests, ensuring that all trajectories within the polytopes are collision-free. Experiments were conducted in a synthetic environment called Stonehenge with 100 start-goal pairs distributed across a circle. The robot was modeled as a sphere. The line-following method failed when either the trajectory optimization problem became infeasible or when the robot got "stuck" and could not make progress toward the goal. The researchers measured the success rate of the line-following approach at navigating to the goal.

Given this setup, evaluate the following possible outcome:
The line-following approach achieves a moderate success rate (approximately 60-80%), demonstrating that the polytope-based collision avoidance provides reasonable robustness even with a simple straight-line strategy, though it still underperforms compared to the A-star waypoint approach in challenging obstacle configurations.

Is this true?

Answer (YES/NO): NO